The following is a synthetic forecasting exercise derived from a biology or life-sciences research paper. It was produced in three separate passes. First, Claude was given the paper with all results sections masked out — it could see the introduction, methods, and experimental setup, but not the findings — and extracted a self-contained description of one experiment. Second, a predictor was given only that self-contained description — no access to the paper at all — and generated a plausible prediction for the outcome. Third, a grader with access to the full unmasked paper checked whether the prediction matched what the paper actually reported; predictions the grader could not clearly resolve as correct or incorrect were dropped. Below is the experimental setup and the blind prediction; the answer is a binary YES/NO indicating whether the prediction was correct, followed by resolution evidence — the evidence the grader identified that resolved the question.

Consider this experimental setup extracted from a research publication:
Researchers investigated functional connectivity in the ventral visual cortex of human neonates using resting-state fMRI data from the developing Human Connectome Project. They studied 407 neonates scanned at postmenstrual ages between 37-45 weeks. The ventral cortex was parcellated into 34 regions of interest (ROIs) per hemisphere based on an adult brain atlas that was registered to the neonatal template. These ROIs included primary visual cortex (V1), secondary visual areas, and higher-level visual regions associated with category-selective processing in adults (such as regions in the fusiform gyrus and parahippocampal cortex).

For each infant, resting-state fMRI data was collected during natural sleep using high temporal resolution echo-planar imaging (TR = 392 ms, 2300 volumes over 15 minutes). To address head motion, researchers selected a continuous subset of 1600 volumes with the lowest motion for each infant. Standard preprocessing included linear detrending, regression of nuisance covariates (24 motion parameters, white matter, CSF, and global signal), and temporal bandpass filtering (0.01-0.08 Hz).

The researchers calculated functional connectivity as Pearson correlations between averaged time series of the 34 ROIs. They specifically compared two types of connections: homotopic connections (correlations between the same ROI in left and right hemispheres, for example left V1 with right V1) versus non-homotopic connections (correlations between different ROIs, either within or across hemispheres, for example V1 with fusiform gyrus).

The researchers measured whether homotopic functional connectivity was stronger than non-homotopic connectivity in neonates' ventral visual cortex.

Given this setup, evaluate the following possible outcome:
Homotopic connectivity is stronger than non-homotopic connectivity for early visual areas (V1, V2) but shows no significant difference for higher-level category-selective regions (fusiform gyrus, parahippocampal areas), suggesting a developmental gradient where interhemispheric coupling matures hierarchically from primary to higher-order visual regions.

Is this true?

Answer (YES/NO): NO